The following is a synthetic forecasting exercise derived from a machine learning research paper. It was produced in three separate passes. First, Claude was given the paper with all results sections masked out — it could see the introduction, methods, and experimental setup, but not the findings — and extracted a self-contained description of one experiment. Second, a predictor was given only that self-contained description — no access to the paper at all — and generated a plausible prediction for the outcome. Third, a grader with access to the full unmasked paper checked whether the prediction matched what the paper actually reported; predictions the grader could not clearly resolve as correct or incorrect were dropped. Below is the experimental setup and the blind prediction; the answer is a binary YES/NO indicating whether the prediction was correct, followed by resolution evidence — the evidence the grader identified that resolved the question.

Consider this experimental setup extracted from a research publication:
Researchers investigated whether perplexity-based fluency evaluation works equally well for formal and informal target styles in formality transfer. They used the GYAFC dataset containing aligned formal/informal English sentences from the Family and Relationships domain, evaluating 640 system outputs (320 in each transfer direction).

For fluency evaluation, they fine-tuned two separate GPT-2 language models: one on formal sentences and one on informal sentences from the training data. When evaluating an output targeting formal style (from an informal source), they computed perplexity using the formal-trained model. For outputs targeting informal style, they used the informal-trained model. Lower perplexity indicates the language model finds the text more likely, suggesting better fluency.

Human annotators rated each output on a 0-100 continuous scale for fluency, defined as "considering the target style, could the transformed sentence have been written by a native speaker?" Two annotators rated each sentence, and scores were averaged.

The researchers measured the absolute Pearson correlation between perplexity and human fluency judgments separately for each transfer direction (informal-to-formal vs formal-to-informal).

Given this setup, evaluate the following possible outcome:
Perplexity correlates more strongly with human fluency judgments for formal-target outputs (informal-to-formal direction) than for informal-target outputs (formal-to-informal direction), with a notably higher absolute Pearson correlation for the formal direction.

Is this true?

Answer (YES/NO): YES